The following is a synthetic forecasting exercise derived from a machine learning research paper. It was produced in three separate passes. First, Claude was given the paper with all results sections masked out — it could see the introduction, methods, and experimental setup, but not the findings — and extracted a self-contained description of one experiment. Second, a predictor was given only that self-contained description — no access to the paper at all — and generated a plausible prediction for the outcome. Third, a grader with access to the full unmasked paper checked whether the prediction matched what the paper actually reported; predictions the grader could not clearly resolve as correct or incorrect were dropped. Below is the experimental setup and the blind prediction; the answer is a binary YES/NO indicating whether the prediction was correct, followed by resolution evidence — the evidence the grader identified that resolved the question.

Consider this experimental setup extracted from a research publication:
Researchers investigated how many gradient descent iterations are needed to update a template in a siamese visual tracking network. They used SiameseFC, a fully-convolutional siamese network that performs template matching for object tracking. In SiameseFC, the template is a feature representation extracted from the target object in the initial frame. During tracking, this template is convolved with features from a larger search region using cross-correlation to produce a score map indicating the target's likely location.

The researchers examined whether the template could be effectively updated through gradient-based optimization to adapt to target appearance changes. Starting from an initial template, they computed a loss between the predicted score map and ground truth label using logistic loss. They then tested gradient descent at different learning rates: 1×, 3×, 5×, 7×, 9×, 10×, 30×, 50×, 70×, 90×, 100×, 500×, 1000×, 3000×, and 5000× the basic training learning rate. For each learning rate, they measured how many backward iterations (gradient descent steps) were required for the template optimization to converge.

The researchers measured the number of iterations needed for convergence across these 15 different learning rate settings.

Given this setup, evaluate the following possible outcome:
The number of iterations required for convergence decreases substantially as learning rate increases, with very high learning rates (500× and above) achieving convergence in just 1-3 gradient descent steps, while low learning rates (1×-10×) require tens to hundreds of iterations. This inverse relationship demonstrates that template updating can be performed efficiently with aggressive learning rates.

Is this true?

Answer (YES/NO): NO